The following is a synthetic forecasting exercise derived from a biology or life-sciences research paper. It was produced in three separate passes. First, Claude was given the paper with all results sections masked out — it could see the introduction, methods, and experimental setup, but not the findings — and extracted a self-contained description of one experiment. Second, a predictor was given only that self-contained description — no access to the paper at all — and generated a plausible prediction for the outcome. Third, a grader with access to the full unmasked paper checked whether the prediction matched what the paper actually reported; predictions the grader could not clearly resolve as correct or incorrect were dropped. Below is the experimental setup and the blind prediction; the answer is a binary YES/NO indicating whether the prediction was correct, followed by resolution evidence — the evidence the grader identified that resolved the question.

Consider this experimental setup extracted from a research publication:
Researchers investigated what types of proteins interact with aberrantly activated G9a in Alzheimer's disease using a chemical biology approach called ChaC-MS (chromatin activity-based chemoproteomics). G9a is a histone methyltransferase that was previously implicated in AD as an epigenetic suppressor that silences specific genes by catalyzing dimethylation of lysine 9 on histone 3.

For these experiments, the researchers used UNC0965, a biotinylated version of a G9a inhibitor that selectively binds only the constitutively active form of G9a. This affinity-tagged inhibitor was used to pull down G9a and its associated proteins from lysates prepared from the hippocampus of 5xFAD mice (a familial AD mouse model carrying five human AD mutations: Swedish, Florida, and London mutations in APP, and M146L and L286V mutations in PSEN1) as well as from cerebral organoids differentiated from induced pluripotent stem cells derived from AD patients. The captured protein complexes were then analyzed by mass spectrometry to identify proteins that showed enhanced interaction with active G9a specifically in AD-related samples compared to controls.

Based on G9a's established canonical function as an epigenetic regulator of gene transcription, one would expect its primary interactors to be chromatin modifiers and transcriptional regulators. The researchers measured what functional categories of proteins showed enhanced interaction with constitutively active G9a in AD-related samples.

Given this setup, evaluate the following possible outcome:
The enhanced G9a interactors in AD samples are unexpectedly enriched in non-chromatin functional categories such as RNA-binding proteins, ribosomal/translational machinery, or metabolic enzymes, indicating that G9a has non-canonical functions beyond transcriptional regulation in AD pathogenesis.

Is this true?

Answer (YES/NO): YES